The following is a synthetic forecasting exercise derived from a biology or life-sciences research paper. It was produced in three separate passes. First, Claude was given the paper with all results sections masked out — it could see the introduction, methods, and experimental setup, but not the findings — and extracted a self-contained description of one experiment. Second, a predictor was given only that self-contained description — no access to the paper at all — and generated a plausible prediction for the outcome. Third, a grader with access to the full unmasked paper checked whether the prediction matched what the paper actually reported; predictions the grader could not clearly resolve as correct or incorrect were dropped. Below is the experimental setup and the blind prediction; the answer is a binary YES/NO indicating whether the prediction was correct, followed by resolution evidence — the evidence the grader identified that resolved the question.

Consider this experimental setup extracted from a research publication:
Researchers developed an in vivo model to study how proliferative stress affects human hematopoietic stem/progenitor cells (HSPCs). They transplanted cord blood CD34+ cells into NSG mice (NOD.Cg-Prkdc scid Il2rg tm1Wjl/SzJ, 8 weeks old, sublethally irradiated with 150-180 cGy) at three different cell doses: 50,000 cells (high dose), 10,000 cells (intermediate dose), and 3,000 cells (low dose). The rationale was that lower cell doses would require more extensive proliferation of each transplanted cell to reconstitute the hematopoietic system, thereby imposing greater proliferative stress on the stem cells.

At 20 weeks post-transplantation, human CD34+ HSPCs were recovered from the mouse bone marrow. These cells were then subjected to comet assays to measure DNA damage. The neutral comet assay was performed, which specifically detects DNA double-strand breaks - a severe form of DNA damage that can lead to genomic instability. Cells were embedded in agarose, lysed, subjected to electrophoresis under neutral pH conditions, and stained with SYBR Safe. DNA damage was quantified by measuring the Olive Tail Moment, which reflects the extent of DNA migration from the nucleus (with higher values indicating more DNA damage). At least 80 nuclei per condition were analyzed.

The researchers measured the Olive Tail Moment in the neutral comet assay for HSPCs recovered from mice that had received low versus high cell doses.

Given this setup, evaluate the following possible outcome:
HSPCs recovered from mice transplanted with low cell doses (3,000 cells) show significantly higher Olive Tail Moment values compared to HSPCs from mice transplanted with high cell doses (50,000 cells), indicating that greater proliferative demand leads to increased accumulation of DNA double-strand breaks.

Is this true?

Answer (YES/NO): YES